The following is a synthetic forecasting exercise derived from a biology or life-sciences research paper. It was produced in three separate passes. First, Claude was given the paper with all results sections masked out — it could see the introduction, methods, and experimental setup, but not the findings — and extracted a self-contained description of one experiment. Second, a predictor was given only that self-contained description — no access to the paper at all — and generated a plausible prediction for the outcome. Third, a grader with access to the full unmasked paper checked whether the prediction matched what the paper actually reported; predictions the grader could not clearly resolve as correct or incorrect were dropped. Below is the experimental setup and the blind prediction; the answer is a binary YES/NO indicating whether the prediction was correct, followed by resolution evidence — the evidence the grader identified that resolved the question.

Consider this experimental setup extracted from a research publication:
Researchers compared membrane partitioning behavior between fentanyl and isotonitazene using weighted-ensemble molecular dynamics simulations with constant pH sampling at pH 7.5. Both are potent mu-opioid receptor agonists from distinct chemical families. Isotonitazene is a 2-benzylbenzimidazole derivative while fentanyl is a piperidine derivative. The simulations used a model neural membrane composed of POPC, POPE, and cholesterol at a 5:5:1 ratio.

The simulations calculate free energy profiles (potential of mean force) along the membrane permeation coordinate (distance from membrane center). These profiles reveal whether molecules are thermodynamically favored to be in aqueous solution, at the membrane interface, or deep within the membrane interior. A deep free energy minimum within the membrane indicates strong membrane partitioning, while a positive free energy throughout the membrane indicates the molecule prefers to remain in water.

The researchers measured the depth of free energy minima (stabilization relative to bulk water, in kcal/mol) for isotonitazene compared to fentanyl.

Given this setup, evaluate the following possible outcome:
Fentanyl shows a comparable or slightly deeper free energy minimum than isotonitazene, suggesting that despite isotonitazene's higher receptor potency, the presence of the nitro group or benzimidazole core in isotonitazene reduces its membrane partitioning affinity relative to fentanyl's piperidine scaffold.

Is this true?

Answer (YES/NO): NO